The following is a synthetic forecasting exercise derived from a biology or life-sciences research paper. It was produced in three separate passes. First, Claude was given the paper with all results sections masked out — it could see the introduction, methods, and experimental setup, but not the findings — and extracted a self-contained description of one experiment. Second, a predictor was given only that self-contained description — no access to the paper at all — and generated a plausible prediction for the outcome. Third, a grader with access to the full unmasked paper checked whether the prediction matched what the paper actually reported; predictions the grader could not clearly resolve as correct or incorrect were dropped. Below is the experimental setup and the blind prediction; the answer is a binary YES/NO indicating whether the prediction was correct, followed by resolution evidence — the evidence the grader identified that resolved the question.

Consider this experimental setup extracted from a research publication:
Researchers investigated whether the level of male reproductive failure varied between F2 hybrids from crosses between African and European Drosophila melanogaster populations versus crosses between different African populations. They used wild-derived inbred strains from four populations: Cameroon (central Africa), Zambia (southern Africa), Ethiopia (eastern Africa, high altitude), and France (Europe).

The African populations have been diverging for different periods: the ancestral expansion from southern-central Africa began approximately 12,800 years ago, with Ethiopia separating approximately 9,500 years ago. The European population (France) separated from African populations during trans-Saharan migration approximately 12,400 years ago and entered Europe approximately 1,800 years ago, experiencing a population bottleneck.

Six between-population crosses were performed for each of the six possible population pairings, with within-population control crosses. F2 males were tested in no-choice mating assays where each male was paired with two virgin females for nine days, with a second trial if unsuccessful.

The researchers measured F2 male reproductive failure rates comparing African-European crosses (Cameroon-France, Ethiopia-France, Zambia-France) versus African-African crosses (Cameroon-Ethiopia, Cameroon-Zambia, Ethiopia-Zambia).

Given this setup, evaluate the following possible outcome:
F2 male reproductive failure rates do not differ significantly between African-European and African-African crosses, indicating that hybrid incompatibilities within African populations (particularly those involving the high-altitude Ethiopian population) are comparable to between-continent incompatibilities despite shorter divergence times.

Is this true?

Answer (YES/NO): NO